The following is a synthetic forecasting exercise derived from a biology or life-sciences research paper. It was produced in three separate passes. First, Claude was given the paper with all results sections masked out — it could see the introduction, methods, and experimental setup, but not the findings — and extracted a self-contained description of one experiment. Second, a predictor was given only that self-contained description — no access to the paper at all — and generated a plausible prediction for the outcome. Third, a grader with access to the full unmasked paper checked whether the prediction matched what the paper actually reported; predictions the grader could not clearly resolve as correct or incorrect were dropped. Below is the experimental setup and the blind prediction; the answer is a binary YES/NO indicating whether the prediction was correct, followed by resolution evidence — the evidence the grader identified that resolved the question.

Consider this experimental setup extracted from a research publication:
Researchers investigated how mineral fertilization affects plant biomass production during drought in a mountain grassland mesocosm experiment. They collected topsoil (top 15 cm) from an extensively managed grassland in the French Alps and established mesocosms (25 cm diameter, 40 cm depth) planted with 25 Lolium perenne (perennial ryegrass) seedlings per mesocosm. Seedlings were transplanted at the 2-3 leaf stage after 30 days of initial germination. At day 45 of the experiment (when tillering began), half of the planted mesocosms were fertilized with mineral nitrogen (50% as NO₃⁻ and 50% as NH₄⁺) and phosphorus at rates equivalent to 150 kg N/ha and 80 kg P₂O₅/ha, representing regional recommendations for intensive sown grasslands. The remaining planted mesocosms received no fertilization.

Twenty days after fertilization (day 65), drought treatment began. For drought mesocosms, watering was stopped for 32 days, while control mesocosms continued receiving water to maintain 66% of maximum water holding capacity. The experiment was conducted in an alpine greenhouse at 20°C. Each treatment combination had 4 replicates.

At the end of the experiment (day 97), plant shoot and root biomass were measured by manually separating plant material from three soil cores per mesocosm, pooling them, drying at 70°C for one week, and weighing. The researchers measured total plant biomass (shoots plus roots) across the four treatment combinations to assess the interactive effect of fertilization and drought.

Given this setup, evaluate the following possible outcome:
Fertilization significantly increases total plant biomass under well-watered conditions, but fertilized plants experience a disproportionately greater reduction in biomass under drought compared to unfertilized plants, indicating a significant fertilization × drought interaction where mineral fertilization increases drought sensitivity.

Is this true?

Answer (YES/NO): NO